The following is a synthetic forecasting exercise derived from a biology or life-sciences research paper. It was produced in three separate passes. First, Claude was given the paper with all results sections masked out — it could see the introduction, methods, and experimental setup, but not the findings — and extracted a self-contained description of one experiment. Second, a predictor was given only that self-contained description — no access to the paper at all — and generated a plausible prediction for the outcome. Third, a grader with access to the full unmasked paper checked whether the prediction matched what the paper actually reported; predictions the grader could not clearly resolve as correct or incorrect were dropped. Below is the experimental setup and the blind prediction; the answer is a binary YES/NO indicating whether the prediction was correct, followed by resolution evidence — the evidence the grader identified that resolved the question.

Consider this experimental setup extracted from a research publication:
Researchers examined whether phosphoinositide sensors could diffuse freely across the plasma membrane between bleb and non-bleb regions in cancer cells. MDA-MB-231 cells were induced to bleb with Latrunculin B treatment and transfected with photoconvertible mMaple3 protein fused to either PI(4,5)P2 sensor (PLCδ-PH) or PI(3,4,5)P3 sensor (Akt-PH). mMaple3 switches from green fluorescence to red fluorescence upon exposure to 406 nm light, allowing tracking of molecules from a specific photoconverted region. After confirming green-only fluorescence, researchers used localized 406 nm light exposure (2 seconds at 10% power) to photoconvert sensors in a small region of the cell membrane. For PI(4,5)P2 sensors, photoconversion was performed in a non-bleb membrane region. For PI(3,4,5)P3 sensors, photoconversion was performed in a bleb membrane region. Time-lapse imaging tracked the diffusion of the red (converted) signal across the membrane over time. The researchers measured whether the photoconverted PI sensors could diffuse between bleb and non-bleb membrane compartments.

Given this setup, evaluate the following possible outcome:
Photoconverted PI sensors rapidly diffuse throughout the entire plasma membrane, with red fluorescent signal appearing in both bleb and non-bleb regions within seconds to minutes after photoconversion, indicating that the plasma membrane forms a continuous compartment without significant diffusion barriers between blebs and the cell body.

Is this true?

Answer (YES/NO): NO